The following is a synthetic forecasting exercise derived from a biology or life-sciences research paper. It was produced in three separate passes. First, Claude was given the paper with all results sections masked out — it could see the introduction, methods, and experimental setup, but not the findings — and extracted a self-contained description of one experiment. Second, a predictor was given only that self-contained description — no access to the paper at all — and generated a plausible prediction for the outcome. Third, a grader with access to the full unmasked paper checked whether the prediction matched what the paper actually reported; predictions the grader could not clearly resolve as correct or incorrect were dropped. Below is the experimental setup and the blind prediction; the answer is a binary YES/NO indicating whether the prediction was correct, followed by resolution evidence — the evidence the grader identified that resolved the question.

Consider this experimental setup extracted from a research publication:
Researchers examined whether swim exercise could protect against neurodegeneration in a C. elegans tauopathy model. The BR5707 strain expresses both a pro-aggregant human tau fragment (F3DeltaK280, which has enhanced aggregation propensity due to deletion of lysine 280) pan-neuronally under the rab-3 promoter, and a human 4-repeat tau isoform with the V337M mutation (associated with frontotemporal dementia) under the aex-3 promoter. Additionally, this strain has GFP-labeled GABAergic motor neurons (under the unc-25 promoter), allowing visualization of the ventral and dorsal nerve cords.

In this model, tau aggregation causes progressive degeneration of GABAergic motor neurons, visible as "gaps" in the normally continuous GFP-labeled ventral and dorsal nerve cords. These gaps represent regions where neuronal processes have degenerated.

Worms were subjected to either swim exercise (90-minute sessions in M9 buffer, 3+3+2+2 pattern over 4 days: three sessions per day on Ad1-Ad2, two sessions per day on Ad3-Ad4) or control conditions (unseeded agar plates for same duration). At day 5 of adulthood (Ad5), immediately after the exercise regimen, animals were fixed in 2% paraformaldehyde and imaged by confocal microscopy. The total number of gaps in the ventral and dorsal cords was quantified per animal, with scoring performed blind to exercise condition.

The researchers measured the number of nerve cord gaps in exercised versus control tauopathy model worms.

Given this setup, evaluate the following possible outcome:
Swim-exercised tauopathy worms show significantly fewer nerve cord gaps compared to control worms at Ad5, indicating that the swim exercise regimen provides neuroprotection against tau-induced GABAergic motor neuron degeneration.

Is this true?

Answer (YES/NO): NO